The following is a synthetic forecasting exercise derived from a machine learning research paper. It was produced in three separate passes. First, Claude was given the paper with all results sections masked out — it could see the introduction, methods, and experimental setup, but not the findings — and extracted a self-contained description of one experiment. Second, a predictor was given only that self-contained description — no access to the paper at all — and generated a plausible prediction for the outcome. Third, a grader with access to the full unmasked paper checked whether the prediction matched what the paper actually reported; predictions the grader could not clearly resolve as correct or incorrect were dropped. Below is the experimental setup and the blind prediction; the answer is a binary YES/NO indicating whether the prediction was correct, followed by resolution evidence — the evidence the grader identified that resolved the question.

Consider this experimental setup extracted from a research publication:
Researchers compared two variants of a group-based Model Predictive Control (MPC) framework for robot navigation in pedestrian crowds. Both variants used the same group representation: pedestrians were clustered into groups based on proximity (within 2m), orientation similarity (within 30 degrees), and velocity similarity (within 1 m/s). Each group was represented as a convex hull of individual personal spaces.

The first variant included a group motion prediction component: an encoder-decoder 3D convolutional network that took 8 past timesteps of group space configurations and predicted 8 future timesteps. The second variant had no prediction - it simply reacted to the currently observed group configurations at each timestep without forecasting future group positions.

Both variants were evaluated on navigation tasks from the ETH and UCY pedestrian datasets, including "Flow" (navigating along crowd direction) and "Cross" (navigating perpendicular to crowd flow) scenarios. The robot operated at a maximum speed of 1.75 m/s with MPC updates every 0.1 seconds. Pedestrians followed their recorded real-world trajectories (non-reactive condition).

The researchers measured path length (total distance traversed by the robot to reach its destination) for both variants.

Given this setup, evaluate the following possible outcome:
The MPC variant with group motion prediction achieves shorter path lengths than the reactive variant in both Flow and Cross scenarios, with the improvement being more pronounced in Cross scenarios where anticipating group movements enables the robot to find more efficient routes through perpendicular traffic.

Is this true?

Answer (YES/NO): NO